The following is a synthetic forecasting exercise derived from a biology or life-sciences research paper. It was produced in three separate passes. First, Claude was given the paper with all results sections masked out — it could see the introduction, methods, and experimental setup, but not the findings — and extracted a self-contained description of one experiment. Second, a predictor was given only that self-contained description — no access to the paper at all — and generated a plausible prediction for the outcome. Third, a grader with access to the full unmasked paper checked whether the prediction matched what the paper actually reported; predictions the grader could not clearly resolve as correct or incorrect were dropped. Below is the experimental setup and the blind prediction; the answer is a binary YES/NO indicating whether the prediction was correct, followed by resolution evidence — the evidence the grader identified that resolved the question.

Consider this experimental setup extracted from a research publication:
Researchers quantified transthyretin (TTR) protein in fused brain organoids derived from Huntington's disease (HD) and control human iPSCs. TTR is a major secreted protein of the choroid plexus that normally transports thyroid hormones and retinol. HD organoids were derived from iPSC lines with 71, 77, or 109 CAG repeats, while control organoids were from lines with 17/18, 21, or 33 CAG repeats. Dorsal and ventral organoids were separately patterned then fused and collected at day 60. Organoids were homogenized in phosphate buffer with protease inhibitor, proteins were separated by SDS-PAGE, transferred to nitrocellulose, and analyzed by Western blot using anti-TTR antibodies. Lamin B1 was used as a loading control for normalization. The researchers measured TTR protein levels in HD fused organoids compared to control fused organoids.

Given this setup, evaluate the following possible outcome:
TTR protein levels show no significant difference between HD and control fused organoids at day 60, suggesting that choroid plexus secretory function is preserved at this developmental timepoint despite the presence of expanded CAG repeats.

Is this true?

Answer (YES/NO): NO